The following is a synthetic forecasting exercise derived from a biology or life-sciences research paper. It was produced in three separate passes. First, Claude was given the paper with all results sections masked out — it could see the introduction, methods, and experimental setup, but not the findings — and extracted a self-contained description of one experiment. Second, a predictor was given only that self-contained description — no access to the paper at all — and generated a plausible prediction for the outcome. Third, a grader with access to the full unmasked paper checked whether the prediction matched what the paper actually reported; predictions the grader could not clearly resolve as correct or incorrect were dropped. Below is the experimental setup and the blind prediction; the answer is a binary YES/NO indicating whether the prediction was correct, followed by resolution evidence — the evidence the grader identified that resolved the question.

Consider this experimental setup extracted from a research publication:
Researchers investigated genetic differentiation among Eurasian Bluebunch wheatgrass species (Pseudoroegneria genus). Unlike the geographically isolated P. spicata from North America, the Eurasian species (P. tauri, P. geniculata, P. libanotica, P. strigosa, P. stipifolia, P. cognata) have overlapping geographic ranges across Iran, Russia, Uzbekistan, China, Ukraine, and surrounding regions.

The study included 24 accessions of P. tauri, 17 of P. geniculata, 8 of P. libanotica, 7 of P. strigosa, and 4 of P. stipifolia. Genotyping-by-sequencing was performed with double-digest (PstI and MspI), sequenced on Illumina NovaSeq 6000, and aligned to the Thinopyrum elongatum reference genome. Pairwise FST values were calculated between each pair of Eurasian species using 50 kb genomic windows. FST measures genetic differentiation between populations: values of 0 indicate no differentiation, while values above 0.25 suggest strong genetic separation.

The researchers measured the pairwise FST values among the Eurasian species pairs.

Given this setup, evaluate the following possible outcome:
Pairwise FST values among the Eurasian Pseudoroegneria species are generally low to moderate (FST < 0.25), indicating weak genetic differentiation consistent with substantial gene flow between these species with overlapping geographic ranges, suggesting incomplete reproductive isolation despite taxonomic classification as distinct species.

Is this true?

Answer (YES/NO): YES